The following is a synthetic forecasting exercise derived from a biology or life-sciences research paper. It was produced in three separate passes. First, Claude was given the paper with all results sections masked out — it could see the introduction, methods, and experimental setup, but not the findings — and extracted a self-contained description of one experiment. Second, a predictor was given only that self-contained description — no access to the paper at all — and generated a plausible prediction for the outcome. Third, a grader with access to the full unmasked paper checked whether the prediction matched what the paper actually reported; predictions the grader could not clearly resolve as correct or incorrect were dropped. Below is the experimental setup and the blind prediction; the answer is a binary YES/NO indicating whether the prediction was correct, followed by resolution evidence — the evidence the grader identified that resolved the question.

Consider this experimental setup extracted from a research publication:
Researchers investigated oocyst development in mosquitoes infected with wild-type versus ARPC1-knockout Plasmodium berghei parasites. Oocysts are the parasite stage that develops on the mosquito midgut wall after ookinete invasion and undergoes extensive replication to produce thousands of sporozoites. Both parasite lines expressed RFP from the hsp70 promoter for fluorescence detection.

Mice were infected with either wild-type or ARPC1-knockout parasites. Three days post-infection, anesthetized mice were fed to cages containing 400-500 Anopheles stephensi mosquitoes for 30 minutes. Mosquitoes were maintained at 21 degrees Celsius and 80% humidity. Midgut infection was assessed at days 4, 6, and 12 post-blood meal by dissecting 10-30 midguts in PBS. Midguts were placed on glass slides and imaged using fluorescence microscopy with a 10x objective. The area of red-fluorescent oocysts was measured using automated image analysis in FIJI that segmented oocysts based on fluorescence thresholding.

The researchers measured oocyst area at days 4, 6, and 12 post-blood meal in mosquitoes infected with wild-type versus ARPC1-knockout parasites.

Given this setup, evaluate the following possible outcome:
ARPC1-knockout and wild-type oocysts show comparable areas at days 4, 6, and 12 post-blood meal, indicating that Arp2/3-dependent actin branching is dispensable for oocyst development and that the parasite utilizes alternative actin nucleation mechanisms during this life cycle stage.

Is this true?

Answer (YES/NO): NO